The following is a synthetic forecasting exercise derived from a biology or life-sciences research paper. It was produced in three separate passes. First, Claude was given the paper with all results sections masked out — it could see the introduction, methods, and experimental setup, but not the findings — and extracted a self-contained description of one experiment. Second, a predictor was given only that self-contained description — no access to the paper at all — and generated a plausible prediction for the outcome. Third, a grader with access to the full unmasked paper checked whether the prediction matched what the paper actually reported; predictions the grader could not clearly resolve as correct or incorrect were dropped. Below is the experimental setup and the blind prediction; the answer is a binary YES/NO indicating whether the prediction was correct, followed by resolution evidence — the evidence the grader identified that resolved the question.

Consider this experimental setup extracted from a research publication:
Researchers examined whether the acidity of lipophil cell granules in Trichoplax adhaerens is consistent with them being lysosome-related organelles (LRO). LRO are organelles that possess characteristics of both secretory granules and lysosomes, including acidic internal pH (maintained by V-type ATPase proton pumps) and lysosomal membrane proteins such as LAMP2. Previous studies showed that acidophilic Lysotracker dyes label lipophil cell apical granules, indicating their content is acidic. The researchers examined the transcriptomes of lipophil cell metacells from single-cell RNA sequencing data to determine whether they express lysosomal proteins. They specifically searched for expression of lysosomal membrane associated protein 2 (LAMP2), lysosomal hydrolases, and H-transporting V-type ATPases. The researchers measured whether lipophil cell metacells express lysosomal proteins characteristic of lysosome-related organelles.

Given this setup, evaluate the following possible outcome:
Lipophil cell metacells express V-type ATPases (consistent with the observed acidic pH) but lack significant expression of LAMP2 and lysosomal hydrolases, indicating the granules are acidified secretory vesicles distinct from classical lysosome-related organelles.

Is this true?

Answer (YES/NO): NO